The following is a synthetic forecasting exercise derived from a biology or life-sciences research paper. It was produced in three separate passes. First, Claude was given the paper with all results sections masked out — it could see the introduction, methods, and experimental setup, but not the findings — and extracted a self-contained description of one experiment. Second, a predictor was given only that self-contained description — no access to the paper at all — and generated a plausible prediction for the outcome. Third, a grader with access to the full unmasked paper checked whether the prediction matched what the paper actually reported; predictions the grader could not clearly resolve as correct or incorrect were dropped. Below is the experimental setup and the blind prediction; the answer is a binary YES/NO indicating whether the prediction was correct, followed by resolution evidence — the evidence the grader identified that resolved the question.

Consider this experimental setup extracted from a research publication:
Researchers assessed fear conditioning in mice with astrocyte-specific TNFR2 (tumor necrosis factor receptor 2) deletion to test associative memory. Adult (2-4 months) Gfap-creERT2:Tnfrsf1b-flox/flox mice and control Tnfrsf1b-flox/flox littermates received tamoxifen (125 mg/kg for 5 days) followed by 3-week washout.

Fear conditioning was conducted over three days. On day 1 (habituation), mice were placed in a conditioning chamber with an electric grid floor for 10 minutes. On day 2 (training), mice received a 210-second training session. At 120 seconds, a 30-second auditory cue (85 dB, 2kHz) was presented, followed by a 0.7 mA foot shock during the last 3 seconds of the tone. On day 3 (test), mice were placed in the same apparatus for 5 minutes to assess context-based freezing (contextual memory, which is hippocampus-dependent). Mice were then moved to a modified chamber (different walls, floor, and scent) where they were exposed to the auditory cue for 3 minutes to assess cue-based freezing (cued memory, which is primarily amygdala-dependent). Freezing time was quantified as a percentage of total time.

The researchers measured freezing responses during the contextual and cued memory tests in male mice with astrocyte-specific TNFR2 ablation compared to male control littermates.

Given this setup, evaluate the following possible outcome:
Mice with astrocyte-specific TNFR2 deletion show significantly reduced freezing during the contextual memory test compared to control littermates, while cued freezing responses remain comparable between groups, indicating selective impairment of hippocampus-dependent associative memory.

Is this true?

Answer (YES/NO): NO